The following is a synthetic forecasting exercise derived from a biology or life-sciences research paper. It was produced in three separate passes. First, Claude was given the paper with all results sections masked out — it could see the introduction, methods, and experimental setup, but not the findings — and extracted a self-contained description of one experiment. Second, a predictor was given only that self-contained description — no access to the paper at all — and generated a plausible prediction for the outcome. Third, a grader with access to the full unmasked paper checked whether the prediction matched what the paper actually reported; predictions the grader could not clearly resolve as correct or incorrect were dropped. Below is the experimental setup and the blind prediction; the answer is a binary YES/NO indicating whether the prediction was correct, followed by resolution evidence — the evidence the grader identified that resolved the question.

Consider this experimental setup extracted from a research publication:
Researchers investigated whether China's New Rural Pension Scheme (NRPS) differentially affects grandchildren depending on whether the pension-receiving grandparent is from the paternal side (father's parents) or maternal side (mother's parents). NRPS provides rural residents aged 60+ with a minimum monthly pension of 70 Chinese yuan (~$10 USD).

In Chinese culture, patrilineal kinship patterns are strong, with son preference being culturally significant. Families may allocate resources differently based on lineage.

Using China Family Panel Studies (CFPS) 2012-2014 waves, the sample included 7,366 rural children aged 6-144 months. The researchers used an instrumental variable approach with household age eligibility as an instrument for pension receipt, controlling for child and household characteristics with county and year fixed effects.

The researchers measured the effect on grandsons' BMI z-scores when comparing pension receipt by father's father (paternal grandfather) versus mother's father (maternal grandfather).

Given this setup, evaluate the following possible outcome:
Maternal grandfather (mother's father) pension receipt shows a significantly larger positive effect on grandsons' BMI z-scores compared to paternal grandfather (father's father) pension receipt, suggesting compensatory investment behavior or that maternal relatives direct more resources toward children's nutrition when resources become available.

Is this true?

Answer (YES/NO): NO